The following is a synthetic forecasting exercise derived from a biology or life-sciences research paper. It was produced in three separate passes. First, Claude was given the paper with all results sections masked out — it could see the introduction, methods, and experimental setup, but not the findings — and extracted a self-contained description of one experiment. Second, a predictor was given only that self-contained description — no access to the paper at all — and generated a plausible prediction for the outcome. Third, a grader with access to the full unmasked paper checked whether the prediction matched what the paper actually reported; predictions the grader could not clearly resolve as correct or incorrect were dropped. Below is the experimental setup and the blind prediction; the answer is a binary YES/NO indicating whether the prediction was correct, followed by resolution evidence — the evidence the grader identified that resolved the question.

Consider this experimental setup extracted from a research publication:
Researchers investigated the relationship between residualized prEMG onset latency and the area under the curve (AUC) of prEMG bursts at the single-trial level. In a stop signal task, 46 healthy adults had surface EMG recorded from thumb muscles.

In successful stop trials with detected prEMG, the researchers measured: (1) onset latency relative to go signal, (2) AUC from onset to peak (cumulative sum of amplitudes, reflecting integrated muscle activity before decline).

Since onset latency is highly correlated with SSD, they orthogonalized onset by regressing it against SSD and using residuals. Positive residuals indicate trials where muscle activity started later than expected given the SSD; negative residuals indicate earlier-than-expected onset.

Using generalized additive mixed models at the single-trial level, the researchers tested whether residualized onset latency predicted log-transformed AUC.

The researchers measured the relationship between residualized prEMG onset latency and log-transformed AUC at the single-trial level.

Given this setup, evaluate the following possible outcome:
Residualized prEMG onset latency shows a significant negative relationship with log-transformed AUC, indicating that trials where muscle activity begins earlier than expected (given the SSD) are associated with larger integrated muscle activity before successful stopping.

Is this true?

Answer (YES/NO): YES